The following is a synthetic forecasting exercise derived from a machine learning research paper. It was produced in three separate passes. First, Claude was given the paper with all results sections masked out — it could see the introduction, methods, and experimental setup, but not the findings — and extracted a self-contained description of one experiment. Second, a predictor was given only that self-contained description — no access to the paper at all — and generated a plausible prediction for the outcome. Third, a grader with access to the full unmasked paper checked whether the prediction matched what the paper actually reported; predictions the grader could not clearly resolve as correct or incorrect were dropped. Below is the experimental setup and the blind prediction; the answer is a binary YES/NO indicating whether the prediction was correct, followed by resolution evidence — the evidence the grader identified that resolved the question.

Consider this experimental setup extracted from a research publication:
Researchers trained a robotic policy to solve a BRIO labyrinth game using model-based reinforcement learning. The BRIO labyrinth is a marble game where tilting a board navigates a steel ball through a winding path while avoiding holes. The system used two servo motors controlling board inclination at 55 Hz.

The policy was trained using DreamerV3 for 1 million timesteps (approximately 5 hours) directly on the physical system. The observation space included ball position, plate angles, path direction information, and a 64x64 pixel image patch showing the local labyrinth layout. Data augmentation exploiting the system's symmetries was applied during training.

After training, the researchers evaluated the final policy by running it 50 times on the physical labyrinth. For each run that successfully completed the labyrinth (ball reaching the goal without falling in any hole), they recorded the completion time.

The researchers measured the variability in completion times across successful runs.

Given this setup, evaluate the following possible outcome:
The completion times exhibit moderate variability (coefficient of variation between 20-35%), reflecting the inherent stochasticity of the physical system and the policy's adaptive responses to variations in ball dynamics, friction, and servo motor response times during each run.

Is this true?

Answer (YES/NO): NO